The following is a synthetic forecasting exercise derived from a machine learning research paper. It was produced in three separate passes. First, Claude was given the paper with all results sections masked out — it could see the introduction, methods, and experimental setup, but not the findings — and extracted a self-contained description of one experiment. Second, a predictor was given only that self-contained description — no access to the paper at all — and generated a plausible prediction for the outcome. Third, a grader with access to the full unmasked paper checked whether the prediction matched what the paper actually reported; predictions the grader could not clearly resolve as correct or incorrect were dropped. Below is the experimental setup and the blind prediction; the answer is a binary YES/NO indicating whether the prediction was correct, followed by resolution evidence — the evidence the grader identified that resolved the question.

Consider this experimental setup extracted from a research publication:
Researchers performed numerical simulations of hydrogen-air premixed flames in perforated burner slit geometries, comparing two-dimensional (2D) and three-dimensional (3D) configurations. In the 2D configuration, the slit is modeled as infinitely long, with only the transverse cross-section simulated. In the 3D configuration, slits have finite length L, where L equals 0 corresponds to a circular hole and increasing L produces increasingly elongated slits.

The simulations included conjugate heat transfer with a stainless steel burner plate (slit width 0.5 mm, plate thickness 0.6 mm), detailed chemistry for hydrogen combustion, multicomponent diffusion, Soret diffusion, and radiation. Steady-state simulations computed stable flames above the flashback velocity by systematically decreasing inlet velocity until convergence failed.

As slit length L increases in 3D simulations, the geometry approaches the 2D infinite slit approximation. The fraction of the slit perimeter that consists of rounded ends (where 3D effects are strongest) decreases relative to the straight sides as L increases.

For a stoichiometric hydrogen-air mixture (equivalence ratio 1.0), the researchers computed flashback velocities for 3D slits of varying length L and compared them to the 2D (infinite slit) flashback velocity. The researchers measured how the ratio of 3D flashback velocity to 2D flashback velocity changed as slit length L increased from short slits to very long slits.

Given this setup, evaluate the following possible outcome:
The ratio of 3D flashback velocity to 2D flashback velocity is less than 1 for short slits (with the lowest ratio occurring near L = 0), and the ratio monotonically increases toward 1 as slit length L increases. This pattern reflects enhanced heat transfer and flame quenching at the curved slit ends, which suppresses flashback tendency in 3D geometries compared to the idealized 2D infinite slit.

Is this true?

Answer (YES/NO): NO